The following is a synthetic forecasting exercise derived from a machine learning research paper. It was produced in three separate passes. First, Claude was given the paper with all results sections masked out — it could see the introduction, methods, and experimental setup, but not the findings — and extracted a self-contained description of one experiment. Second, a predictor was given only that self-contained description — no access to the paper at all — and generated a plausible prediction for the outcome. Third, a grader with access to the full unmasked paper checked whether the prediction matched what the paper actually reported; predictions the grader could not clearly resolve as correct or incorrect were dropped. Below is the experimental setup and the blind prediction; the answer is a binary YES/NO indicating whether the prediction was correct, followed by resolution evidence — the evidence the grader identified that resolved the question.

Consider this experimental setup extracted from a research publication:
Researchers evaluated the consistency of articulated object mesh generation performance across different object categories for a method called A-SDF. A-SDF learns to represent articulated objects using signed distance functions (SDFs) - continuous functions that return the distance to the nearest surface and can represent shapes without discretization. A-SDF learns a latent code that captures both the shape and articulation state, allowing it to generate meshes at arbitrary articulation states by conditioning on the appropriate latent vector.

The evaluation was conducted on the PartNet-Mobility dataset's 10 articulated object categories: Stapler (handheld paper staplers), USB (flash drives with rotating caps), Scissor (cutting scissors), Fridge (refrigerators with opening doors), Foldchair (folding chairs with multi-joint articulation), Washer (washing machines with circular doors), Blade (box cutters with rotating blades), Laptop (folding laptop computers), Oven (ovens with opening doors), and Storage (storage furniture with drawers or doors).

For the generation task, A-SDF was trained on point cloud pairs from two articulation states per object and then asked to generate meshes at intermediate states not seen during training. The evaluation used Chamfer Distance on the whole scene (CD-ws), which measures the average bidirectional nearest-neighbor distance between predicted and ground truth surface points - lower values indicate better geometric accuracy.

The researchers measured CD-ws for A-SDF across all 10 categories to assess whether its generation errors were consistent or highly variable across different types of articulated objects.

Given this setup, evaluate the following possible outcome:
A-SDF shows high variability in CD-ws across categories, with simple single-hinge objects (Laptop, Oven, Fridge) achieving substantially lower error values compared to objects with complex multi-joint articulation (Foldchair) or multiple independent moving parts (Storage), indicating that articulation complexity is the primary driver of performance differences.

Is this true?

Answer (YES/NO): NO